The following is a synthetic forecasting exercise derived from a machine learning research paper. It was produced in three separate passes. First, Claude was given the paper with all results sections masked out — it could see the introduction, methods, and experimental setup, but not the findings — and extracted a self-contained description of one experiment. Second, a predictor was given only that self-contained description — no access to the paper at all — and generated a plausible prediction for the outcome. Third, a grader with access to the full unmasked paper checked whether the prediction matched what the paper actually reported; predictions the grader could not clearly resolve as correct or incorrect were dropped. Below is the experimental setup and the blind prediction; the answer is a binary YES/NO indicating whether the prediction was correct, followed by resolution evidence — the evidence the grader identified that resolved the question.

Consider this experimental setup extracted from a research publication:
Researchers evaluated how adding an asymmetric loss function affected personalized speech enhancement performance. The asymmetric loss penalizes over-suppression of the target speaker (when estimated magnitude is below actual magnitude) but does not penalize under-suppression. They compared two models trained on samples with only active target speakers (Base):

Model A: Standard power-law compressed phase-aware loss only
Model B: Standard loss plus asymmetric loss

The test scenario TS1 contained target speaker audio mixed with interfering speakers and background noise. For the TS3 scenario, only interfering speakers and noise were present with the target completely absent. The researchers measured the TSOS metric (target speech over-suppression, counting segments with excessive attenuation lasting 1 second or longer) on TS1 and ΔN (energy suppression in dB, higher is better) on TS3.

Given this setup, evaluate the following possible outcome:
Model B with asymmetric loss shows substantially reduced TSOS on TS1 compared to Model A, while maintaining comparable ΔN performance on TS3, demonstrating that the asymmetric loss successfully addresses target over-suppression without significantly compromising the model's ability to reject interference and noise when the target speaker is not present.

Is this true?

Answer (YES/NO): NO